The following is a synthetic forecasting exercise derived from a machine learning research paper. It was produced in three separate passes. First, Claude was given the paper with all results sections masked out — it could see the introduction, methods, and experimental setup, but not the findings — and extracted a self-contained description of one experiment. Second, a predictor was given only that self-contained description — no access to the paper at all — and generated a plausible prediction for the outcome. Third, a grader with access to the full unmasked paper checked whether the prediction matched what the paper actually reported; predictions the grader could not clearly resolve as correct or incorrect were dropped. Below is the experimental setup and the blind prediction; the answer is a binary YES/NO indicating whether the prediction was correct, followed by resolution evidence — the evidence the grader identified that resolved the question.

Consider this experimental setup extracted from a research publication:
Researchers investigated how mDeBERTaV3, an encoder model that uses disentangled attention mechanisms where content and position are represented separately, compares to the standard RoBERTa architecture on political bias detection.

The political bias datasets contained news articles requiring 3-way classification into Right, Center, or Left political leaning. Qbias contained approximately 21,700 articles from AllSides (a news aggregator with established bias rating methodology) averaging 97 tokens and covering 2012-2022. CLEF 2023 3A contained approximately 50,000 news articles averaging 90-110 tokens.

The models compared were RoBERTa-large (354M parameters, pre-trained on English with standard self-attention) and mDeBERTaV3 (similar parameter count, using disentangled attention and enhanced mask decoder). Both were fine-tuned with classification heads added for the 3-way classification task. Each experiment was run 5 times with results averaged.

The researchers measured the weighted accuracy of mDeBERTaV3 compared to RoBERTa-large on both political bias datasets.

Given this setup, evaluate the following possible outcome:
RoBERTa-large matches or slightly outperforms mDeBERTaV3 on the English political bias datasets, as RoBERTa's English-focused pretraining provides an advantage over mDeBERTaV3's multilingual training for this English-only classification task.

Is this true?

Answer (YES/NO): NO